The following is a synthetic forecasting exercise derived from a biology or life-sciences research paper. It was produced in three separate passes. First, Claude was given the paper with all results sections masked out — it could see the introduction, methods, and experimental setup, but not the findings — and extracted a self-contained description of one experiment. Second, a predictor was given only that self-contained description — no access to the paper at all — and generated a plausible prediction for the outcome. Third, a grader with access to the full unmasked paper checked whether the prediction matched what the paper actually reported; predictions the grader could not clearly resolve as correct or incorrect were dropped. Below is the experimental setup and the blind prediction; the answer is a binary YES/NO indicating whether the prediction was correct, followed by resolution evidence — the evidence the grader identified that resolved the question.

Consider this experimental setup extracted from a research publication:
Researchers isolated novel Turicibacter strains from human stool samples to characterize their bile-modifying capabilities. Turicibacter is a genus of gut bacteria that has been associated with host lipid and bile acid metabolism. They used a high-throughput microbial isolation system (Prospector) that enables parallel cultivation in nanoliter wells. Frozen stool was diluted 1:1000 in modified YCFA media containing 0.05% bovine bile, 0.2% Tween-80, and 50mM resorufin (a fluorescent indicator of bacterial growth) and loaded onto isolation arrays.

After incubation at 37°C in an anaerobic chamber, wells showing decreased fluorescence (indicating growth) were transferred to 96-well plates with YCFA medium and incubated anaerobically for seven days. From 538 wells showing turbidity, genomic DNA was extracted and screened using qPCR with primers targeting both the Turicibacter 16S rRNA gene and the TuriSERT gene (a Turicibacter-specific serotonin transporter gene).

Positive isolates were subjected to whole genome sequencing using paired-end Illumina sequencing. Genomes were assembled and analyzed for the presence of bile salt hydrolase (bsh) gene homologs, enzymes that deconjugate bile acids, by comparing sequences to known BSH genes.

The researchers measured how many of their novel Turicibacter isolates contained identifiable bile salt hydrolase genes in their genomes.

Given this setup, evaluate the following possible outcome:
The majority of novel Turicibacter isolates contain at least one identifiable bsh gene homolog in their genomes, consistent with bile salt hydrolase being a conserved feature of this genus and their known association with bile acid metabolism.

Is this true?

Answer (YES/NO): YES